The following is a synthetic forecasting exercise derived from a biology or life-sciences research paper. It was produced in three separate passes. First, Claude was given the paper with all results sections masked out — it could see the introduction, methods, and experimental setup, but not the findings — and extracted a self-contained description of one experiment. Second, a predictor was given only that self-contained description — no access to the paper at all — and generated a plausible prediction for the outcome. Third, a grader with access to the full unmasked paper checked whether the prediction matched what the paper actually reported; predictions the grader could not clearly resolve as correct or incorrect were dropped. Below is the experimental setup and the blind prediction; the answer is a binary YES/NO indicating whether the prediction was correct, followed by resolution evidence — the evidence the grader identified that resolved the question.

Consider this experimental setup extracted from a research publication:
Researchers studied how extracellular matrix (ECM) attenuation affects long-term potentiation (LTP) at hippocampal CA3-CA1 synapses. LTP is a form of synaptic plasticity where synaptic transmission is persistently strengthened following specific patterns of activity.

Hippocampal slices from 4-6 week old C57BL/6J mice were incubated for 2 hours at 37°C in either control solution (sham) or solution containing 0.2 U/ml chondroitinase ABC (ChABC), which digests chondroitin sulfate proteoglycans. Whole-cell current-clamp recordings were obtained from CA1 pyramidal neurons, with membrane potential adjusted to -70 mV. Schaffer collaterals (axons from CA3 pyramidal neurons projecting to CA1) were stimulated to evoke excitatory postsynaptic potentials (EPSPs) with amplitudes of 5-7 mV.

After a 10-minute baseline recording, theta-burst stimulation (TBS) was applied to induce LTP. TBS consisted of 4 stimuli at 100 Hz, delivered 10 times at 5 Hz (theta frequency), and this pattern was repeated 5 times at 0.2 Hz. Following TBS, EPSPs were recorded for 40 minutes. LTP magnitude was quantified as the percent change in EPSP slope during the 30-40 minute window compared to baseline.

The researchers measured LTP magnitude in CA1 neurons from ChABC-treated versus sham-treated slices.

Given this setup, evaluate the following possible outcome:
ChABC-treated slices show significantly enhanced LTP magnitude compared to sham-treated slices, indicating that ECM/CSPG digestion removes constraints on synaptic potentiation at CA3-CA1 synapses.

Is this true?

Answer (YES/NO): NO